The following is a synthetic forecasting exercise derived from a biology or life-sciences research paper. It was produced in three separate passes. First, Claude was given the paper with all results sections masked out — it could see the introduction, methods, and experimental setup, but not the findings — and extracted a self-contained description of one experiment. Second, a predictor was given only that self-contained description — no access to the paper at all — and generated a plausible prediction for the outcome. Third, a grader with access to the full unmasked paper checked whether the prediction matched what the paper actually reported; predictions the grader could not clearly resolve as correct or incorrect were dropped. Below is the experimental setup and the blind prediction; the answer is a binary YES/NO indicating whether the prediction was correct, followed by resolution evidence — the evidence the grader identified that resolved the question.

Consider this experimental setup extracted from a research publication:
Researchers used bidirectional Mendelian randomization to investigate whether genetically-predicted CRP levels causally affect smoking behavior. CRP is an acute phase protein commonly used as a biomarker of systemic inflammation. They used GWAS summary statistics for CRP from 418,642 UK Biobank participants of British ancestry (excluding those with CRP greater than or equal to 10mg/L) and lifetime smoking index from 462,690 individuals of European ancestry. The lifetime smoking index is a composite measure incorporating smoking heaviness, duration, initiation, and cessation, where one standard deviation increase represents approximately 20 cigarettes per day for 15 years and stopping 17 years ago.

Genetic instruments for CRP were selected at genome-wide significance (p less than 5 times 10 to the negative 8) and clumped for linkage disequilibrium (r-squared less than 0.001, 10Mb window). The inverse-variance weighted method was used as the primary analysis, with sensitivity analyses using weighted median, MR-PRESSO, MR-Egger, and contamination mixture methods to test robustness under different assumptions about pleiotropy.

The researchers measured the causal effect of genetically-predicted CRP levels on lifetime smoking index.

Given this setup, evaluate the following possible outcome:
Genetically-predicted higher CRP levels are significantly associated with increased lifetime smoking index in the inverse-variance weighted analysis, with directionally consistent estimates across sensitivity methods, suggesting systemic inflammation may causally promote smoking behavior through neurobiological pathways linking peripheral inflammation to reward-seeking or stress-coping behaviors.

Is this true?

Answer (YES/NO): NO